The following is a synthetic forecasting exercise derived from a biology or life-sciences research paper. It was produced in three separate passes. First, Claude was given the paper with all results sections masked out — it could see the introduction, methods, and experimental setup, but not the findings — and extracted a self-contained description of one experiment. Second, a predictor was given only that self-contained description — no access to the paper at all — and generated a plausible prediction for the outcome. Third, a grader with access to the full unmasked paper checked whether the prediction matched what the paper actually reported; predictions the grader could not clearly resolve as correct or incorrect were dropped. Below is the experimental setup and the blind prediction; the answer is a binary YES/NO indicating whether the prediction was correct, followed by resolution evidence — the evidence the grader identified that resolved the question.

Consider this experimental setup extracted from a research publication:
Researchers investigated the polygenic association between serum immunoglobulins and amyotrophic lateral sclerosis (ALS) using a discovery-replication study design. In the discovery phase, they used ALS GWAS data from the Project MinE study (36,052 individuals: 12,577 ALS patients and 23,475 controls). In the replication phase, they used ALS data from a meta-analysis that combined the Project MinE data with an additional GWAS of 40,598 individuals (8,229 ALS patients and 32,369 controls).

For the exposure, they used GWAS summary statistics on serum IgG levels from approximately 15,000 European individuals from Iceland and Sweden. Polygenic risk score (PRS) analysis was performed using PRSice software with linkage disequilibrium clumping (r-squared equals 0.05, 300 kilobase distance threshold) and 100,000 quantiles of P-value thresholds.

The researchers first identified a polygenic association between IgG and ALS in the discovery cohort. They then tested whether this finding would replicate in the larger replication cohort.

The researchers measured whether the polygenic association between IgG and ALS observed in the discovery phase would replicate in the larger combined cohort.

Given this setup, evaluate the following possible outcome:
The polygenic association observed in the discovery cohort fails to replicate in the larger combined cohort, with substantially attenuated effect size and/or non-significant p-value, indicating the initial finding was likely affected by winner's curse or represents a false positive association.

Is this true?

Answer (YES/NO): NO